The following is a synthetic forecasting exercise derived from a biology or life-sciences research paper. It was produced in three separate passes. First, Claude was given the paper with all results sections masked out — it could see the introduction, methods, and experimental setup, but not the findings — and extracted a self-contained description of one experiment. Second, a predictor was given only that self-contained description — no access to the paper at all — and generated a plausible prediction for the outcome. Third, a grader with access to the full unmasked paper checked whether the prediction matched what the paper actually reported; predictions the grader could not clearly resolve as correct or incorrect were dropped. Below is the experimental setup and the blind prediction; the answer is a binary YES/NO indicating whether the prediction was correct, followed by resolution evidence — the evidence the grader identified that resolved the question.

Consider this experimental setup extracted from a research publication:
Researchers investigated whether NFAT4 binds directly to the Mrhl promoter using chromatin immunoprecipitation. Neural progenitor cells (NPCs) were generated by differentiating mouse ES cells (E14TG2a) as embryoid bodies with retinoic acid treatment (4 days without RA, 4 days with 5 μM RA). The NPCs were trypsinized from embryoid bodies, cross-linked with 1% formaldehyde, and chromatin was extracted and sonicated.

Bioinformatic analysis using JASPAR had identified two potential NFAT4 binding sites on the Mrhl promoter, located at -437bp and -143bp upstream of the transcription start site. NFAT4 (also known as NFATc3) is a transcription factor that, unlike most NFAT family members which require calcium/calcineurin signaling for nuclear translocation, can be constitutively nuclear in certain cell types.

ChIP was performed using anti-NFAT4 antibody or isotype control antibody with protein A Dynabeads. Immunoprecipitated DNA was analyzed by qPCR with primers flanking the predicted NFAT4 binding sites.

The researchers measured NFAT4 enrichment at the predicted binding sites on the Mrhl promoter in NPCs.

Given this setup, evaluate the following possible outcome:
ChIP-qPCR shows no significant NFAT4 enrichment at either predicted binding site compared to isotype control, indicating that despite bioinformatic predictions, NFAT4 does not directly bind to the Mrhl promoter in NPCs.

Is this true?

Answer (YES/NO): NO